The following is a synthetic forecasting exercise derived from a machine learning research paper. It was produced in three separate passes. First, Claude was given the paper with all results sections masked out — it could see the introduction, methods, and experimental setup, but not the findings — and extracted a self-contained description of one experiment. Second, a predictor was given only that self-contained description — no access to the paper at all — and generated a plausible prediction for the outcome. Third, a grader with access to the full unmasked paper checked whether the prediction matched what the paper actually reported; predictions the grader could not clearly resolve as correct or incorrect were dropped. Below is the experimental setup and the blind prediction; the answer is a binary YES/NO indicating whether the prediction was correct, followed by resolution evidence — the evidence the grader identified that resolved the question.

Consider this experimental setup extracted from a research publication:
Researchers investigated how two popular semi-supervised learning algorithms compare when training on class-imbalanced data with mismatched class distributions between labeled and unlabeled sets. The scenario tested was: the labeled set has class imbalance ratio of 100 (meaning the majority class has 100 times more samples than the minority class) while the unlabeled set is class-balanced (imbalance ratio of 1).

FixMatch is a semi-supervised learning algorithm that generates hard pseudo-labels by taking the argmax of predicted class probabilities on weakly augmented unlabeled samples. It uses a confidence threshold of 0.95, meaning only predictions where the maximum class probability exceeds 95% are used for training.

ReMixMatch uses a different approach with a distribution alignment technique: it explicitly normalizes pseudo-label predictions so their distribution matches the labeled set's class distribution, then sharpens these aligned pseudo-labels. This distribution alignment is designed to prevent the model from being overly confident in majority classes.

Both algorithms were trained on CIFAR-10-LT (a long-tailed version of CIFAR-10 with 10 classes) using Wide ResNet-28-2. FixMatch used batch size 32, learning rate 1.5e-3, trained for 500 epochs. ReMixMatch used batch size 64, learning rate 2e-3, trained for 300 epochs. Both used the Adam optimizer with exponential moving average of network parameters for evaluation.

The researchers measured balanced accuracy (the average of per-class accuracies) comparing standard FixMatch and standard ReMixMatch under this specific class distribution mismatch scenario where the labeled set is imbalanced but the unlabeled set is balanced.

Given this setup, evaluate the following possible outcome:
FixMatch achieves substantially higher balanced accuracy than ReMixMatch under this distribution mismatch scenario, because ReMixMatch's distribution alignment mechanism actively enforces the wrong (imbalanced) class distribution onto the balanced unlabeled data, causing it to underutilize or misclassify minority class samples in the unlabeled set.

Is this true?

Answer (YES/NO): YES